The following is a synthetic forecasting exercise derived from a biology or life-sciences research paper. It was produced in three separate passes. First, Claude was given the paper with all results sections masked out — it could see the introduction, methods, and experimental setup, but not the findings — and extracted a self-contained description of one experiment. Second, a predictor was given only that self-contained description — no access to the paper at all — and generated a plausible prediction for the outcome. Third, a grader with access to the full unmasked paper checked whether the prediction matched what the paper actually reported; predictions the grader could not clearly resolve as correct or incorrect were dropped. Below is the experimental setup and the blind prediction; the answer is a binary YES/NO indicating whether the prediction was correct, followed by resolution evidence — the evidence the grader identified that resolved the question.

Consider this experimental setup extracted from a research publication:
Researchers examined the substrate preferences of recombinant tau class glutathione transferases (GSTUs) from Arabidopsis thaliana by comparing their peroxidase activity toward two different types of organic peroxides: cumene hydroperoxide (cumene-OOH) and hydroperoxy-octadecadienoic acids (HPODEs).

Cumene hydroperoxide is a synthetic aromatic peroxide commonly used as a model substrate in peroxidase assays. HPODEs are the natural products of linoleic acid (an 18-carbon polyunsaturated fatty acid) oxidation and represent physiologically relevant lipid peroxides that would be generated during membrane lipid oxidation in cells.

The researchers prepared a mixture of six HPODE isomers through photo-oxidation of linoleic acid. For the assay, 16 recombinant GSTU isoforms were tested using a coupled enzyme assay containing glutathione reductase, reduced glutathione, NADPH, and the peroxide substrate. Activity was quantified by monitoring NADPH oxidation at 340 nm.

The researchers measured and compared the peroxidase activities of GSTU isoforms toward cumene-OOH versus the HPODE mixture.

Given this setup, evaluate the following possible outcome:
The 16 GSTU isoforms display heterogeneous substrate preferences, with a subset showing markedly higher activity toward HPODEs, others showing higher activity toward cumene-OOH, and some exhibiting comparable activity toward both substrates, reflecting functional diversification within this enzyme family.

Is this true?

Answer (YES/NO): YES